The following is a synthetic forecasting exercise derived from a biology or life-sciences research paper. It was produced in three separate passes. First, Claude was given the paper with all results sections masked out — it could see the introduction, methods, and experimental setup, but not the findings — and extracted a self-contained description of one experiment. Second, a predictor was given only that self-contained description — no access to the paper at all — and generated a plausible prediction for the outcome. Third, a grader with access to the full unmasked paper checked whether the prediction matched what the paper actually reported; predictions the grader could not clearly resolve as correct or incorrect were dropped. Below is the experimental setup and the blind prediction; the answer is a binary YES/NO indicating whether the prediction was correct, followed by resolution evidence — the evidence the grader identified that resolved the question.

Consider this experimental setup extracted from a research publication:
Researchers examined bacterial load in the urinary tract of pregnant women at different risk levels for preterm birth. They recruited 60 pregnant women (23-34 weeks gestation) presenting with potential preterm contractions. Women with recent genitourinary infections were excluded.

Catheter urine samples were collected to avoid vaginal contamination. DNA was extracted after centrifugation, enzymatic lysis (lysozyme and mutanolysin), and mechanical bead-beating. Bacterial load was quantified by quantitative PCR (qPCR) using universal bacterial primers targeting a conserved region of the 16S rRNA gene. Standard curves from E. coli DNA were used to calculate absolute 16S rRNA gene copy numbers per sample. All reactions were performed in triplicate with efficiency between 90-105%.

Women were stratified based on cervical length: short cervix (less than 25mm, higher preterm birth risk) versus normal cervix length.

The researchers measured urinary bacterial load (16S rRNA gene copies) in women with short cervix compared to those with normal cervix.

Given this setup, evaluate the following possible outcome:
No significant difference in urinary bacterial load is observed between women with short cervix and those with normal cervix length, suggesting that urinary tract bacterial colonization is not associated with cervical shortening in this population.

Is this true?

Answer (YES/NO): YES